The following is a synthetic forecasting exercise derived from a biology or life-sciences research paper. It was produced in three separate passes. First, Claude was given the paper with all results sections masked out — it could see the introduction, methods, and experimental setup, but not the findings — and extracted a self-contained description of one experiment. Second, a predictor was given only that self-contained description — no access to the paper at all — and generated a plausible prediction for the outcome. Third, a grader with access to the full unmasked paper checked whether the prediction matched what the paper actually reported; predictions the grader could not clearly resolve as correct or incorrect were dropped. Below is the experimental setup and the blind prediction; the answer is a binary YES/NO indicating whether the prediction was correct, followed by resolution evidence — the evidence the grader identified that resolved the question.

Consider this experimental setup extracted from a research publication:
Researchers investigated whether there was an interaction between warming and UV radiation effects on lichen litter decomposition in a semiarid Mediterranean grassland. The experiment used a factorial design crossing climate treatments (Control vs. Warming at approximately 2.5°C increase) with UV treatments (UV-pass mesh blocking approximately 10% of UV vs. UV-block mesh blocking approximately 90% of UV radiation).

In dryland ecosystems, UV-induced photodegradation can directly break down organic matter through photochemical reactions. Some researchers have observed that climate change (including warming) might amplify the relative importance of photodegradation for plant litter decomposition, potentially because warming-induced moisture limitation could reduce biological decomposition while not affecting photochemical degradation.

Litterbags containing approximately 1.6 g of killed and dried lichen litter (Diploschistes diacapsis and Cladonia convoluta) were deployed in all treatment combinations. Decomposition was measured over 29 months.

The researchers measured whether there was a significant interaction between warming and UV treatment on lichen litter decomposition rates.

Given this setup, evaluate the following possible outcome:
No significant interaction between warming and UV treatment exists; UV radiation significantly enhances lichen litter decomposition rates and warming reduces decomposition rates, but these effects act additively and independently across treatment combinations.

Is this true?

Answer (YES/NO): NO